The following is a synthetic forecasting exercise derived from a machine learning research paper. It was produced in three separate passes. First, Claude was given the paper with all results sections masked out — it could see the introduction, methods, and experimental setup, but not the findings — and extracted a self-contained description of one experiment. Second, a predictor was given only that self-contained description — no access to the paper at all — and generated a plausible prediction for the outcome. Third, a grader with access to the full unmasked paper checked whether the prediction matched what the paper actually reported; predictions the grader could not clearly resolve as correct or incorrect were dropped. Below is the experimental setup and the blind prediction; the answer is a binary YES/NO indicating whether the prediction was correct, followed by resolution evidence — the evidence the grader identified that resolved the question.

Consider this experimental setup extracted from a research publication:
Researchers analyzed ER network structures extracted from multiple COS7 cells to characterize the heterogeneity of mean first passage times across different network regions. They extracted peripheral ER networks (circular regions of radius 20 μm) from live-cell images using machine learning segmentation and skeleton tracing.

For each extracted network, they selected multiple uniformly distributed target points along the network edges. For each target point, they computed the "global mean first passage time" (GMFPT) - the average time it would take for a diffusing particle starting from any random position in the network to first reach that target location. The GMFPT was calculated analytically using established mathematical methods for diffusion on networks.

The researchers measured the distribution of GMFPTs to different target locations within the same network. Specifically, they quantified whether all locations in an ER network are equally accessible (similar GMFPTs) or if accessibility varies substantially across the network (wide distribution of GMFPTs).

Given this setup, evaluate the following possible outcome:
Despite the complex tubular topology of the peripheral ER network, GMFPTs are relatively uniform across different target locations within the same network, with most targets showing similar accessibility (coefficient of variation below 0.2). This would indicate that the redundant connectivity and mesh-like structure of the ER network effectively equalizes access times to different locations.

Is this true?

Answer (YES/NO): NO